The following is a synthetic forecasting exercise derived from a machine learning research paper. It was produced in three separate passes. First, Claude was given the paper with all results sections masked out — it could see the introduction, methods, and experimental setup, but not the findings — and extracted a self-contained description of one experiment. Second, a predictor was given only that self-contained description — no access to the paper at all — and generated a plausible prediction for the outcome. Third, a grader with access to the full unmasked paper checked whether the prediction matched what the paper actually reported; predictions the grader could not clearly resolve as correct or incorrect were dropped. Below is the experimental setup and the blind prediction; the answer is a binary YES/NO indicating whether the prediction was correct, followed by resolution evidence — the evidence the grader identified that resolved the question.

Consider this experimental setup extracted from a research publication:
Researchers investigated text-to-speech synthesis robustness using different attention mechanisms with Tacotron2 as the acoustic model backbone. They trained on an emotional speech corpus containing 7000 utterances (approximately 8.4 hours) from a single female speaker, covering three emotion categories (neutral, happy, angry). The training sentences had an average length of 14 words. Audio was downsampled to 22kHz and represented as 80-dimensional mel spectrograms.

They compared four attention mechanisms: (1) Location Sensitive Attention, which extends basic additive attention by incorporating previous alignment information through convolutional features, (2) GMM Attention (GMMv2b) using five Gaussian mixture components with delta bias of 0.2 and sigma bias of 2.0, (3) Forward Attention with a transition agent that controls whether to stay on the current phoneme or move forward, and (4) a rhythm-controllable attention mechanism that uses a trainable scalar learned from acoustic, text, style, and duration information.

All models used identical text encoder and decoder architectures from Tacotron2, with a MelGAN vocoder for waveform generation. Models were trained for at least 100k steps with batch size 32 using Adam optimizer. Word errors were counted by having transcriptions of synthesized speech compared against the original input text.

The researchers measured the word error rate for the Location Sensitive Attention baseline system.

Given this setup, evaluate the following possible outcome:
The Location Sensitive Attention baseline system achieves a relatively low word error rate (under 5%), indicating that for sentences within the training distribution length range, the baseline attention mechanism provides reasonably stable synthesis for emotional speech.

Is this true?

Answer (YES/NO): NO